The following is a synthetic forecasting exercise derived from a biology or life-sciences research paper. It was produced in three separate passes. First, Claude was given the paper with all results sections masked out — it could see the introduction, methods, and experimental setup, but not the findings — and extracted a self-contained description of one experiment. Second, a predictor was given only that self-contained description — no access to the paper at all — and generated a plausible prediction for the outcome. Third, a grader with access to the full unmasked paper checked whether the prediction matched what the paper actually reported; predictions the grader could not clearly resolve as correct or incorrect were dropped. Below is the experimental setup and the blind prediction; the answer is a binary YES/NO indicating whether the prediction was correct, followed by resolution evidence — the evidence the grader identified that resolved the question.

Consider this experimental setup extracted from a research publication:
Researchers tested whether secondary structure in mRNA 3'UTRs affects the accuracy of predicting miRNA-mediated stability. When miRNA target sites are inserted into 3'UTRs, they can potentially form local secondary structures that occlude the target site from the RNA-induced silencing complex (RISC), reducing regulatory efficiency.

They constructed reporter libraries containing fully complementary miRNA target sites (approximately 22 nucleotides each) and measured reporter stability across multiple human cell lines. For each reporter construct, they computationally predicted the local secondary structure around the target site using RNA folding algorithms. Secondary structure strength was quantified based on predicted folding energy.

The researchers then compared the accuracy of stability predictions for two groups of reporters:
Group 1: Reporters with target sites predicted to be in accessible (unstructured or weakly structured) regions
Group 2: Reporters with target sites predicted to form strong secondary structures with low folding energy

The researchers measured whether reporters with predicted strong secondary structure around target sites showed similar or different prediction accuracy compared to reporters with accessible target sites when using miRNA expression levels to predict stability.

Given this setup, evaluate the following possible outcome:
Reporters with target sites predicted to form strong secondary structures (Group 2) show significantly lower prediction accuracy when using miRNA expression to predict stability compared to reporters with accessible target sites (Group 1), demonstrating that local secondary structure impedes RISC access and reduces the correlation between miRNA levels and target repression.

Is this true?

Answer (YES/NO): NO